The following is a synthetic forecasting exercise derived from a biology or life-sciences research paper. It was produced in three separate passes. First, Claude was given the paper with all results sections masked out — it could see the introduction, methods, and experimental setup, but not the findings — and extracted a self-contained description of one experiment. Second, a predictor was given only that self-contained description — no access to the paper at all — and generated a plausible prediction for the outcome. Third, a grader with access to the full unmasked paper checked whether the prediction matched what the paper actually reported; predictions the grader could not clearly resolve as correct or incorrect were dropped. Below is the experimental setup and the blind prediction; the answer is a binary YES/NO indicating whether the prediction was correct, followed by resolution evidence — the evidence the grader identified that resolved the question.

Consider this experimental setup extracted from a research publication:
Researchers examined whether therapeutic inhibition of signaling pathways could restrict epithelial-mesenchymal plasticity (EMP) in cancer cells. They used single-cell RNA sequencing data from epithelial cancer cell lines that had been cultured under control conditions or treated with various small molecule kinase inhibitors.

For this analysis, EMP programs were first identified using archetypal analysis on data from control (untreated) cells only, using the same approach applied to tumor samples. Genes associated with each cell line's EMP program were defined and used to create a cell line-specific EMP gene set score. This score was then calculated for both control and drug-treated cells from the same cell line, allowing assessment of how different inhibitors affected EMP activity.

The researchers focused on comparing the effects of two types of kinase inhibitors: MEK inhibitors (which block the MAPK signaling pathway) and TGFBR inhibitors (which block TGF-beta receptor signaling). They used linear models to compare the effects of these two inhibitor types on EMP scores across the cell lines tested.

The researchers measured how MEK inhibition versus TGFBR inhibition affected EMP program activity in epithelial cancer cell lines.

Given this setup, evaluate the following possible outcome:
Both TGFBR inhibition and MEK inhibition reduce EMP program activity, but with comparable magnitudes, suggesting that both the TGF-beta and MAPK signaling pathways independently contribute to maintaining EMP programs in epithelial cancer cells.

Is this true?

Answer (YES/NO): NO